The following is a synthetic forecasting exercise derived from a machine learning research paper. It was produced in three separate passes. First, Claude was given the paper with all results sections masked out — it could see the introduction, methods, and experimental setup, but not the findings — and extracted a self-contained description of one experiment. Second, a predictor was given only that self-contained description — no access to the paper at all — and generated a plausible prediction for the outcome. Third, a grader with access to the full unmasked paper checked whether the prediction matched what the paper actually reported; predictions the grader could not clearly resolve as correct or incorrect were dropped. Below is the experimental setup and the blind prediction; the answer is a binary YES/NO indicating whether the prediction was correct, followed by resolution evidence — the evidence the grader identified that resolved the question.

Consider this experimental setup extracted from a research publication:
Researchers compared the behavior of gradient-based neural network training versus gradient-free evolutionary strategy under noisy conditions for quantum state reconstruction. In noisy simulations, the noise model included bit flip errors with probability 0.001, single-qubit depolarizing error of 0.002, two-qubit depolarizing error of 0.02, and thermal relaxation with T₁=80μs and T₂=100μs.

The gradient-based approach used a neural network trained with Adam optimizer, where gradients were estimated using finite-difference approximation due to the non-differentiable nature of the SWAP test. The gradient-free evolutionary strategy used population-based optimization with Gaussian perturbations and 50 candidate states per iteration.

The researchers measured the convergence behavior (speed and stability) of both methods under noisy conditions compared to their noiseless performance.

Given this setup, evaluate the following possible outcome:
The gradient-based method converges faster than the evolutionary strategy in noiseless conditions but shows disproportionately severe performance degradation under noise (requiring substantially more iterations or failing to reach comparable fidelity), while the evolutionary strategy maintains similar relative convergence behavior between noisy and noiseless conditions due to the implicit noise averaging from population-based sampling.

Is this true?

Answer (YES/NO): NO